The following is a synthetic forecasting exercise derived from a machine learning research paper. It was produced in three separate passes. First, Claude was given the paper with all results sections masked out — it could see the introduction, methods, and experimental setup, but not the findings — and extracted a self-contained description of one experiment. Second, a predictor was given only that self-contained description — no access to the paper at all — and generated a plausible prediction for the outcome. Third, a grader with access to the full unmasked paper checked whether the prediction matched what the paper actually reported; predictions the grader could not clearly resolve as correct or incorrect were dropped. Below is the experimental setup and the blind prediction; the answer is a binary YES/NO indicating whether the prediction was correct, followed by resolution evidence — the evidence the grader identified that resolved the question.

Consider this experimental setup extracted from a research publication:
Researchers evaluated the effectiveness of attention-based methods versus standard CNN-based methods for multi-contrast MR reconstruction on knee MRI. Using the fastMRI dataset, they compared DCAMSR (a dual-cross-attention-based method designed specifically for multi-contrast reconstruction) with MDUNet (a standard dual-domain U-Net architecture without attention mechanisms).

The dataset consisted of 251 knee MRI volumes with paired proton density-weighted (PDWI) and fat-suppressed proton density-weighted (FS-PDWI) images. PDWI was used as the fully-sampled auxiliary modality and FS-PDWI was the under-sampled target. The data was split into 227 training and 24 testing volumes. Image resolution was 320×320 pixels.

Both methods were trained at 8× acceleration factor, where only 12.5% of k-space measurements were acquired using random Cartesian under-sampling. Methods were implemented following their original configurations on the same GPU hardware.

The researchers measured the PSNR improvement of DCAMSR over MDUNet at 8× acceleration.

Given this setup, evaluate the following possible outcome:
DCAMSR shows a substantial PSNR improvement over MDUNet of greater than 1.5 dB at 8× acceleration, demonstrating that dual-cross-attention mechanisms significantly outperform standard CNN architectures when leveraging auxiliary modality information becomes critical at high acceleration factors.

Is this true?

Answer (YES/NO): NO